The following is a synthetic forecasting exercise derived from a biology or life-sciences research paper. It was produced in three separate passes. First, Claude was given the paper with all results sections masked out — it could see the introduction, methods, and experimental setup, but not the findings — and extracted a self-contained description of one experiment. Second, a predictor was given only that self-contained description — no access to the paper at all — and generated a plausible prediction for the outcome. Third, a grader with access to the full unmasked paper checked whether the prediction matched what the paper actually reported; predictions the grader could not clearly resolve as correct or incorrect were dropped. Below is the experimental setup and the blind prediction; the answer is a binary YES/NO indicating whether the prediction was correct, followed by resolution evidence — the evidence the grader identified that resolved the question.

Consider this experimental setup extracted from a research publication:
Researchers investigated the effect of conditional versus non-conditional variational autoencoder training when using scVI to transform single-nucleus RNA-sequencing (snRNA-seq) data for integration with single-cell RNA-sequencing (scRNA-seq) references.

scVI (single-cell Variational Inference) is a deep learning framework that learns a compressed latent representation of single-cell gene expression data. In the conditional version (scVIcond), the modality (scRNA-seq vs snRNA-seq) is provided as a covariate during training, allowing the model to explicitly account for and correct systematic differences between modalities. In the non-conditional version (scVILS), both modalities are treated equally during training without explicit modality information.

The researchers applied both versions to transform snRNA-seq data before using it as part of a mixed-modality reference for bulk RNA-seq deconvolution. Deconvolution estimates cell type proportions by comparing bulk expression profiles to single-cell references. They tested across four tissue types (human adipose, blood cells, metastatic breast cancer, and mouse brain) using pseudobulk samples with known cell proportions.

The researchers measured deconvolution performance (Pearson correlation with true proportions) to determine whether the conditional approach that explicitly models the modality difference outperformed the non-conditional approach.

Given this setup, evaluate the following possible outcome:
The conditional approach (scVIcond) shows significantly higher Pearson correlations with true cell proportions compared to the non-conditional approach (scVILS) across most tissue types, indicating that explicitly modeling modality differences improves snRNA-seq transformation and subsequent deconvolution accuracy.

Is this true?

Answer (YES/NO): YES